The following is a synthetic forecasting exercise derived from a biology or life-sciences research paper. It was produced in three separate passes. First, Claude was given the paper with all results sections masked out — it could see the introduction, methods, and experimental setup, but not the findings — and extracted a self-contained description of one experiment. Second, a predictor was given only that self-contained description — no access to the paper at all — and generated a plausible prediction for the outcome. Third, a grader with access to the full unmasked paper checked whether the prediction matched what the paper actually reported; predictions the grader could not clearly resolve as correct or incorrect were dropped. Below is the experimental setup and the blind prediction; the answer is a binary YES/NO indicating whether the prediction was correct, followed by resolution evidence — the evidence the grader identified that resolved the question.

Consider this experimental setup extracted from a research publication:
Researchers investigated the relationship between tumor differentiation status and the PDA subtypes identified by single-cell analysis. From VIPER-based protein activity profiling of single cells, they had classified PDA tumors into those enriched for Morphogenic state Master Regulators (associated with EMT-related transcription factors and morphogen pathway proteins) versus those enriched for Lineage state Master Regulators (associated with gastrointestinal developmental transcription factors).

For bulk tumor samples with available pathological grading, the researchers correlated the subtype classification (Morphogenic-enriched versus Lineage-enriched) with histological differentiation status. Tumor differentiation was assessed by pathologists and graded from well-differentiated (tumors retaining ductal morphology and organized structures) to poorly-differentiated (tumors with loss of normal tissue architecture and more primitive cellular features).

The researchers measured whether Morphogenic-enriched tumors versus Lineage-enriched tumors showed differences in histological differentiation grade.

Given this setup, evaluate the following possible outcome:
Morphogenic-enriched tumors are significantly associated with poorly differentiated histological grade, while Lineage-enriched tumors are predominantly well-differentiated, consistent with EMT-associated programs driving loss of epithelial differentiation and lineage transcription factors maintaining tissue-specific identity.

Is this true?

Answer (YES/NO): YES